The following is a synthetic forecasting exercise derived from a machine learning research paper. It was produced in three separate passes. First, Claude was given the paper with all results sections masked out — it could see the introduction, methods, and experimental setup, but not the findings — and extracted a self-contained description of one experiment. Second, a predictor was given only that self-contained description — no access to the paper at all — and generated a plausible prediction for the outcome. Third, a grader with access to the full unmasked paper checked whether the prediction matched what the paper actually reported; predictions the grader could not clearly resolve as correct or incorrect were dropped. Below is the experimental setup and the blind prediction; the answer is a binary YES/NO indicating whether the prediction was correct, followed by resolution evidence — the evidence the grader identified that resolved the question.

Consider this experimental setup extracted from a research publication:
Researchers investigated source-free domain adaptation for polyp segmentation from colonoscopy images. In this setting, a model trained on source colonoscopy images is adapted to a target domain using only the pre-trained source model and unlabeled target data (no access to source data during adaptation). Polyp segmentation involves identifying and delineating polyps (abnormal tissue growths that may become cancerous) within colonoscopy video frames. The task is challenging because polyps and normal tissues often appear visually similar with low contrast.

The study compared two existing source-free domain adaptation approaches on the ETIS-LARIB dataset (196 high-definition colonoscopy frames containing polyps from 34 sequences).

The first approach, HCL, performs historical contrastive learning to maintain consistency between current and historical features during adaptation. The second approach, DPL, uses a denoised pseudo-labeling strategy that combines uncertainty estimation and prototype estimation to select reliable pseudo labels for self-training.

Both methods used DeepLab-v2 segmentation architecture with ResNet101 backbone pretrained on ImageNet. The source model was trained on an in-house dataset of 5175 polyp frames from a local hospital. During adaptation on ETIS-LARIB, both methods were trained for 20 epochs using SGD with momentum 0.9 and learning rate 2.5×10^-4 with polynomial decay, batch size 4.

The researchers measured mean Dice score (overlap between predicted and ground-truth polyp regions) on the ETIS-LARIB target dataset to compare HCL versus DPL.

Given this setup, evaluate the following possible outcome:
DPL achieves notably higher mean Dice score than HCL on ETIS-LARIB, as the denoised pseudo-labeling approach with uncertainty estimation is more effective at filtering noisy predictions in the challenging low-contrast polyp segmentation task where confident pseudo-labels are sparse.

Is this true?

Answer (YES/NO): NO